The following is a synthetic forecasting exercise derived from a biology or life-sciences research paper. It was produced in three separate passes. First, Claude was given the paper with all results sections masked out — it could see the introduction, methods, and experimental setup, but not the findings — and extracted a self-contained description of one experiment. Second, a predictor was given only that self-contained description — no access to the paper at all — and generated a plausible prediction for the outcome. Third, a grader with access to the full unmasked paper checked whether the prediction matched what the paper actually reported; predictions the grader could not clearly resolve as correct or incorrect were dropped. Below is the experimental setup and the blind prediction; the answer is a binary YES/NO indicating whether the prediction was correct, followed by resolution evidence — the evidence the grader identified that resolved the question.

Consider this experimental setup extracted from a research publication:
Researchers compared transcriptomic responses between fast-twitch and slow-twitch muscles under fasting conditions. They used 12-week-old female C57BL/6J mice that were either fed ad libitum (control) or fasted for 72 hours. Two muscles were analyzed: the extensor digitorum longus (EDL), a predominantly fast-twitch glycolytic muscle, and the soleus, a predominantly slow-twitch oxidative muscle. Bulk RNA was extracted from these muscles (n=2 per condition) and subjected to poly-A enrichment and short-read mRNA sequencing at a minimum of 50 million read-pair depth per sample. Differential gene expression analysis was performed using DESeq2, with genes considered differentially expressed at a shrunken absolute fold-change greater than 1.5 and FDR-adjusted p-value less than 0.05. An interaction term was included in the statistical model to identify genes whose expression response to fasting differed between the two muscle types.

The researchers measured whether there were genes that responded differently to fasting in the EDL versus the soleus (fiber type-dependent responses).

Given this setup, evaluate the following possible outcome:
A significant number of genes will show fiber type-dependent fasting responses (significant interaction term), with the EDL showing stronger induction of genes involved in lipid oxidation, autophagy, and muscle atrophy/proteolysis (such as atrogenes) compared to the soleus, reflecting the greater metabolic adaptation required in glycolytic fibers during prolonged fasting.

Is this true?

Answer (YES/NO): NO